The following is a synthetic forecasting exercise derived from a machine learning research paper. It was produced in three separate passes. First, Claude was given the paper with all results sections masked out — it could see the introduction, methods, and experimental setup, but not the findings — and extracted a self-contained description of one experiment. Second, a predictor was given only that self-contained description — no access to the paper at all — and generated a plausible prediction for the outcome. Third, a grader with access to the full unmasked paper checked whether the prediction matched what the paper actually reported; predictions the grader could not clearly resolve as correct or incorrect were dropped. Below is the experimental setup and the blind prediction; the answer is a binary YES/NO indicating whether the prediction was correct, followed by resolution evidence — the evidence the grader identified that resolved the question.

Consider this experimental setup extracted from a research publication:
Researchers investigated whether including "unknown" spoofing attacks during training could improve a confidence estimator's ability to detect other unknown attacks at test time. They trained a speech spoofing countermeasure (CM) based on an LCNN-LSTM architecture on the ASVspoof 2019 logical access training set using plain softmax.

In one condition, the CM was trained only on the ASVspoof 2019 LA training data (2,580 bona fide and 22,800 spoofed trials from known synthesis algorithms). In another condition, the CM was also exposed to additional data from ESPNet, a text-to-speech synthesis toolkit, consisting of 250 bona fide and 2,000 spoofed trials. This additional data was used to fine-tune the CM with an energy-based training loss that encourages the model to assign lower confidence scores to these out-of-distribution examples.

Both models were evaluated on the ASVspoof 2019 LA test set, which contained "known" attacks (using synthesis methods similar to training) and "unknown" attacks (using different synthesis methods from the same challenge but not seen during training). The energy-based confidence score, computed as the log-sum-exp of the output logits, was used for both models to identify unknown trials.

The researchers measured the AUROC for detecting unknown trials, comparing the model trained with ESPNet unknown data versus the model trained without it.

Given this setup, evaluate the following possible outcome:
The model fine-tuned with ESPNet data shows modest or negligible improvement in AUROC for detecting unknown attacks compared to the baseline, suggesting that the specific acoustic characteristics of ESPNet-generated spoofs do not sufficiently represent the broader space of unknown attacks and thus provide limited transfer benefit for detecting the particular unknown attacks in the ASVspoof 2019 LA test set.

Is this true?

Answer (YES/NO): NO